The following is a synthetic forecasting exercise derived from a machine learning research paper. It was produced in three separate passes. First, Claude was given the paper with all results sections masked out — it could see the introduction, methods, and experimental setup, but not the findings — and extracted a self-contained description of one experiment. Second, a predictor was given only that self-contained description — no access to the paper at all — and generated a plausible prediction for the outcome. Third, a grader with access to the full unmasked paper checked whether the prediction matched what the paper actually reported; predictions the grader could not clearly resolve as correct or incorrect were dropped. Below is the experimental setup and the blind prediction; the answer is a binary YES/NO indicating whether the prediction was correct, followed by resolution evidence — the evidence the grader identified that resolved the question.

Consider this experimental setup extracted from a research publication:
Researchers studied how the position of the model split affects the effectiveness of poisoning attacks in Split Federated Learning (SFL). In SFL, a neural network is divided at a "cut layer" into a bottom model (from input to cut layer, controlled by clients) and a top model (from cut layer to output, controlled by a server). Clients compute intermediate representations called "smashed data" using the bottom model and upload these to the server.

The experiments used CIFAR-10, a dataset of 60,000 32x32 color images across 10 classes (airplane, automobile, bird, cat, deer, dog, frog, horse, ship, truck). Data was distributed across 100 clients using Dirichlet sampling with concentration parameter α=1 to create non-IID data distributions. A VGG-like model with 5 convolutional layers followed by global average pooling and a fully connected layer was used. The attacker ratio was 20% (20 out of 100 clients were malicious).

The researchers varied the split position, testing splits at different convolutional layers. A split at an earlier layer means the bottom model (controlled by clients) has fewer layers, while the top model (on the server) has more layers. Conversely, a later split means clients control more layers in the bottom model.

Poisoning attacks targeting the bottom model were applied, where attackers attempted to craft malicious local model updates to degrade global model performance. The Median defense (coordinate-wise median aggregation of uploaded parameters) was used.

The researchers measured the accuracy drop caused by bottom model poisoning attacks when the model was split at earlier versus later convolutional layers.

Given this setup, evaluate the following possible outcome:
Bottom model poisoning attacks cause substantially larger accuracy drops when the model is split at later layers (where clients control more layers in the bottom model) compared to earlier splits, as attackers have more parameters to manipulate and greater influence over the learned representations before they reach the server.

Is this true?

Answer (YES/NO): YES